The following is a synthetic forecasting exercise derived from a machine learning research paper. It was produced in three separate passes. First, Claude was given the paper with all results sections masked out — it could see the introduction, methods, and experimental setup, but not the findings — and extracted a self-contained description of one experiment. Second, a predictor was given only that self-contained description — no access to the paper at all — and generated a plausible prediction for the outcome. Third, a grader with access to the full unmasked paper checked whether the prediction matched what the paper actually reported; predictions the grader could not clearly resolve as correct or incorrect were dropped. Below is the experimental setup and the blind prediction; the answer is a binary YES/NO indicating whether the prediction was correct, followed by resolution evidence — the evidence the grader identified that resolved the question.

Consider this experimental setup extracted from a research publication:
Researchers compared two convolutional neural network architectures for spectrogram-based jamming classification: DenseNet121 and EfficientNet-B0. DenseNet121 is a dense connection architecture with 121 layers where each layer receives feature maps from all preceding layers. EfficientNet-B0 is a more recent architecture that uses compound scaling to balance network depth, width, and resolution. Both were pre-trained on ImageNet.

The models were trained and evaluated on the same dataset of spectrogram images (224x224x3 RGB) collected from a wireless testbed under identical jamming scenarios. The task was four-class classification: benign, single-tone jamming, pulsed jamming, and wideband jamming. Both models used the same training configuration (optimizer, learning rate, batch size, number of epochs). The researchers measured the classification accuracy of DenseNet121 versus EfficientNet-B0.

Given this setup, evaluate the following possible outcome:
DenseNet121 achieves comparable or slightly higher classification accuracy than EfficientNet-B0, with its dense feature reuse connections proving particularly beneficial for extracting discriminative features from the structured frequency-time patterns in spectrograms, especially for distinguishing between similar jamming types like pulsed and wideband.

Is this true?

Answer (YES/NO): NO